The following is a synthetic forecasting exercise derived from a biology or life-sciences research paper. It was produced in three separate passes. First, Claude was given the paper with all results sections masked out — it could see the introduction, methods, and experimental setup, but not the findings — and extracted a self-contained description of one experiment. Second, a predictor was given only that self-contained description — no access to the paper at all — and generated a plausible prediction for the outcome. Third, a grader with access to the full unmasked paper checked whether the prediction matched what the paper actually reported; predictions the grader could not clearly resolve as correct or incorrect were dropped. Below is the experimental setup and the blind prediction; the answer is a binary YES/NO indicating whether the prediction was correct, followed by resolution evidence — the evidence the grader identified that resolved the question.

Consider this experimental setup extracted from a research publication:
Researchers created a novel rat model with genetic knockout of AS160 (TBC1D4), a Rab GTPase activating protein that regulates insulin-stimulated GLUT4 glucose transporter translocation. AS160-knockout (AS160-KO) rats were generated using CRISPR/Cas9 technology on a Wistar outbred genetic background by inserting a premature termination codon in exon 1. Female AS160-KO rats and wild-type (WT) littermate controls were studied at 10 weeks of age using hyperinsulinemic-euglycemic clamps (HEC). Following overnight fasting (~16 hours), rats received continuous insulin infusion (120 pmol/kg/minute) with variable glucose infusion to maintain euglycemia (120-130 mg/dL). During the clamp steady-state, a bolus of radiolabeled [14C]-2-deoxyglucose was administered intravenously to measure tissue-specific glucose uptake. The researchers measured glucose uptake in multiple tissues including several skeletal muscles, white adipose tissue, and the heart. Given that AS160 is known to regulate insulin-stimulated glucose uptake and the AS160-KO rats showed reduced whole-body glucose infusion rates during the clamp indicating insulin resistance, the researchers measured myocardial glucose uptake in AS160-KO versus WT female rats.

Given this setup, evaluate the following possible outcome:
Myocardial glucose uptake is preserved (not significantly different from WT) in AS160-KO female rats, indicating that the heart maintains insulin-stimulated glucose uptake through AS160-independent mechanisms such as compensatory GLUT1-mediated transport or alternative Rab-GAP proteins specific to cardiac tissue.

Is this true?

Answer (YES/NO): NO